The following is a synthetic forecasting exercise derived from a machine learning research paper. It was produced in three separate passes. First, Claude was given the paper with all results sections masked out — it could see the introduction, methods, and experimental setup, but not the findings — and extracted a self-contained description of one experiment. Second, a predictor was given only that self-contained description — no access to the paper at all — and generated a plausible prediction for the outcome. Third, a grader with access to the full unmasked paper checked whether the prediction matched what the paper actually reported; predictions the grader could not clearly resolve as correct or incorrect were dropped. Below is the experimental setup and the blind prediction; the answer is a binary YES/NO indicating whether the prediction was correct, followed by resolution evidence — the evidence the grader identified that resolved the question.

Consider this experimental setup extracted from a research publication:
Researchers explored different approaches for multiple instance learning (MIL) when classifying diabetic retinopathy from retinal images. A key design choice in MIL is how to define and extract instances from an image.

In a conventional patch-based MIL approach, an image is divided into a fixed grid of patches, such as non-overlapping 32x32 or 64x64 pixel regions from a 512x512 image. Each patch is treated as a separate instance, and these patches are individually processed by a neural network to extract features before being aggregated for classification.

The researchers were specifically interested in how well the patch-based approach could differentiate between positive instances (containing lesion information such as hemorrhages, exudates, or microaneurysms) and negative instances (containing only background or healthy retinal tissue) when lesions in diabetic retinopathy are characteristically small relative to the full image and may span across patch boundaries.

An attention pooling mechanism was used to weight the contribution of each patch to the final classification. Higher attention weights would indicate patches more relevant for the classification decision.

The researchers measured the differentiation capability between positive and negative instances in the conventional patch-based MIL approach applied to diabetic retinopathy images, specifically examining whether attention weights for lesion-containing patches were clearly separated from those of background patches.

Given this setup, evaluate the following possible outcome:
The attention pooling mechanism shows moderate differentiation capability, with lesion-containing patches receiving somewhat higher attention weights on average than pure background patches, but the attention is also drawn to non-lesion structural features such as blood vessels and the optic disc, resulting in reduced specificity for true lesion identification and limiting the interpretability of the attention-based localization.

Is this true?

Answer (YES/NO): NO